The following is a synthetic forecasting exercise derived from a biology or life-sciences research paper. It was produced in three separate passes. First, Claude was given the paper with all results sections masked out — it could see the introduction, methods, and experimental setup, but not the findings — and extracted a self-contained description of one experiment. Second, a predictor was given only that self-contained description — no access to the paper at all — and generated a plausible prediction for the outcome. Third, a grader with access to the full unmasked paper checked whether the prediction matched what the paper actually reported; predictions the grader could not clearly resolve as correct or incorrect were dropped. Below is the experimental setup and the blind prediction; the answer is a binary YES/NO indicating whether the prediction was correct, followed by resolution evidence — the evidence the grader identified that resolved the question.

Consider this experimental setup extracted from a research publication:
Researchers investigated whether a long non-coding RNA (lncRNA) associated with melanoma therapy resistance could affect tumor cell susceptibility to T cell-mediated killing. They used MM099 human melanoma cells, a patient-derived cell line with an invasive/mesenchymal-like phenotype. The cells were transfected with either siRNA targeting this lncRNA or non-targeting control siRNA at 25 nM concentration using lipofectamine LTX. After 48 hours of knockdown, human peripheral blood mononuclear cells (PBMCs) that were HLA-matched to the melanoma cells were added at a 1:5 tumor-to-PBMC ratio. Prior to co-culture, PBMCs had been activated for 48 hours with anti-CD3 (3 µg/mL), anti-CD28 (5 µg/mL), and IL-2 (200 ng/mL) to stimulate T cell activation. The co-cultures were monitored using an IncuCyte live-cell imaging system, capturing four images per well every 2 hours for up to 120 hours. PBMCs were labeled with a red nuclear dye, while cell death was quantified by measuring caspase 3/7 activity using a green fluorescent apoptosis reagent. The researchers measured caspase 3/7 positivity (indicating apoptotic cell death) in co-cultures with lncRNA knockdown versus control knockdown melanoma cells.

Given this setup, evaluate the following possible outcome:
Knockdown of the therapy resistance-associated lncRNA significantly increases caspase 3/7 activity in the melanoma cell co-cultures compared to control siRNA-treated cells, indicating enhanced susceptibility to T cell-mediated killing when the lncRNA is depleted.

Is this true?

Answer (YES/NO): YES